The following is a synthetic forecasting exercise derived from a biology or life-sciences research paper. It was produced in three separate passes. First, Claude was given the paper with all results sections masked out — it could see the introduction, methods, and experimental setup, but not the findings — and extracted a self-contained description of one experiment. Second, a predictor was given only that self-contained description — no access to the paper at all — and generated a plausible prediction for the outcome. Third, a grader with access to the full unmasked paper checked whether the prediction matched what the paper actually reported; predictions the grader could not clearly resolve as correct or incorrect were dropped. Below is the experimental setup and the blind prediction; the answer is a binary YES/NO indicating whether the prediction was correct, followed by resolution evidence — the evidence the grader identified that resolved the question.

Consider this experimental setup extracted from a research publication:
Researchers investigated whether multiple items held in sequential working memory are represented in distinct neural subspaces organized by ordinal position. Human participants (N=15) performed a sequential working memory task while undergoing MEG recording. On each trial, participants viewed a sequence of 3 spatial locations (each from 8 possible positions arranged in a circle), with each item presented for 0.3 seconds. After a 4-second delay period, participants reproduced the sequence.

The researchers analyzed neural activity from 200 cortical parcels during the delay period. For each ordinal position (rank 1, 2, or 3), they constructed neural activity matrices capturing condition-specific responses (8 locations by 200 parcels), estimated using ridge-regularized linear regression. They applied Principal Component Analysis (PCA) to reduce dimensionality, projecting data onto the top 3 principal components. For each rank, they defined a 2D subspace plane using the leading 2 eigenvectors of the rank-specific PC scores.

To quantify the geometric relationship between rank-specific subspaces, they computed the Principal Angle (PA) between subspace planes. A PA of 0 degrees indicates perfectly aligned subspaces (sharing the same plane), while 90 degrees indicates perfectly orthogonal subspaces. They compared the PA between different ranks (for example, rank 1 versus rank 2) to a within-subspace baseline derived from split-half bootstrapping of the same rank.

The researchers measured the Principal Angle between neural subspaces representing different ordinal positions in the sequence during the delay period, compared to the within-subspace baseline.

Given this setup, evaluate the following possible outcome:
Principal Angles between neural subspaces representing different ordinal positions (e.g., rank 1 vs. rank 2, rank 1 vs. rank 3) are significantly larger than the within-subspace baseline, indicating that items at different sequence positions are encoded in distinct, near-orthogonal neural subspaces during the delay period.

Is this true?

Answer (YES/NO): YES